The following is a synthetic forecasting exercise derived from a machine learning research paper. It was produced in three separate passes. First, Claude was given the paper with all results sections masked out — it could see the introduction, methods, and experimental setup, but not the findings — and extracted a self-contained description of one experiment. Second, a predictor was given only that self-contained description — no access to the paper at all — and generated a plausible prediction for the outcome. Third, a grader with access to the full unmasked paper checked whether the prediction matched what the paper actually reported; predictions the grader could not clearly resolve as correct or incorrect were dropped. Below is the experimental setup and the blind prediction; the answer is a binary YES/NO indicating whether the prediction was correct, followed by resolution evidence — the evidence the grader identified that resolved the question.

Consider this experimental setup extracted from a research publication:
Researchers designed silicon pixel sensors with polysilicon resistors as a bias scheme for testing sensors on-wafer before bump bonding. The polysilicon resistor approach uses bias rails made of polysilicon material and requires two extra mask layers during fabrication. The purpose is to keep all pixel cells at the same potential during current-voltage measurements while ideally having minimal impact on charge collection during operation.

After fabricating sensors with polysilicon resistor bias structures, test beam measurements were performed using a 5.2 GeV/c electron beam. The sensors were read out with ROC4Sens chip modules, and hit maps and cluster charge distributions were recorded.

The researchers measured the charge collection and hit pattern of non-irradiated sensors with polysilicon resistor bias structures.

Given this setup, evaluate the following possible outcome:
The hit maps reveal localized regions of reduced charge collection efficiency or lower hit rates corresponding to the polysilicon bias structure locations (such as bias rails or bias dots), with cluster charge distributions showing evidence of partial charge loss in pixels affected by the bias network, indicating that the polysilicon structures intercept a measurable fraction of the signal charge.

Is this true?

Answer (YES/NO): NO